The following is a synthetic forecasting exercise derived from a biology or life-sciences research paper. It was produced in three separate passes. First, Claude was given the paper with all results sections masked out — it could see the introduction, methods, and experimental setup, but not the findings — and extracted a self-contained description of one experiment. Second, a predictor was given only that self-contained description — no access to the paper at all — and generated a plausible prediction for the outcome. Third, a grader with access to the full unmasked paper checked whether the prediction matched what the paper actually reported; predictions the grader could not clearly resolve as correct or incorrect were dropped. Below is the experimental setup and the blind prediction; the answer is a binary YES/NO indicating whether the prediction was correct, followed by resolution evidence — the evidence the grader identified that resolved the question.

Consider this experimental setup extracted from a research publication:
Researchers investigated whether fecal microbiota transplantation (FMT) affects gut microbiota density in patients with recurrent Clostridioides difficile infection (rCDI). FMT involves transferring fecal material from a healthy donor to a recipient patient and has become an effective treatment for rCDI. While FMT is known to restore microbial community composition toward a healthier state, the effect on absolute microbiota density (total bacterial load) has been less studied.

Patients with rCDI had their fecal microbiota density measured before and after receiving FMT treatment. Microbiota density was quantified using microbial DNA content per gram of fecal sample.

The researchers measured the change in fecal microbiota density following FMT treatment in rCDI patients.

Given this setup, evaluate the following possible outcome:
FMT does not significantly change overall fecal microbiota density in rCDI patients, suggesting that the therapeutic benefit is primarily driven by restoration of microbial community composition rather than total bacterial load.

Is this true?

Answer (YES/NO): NO